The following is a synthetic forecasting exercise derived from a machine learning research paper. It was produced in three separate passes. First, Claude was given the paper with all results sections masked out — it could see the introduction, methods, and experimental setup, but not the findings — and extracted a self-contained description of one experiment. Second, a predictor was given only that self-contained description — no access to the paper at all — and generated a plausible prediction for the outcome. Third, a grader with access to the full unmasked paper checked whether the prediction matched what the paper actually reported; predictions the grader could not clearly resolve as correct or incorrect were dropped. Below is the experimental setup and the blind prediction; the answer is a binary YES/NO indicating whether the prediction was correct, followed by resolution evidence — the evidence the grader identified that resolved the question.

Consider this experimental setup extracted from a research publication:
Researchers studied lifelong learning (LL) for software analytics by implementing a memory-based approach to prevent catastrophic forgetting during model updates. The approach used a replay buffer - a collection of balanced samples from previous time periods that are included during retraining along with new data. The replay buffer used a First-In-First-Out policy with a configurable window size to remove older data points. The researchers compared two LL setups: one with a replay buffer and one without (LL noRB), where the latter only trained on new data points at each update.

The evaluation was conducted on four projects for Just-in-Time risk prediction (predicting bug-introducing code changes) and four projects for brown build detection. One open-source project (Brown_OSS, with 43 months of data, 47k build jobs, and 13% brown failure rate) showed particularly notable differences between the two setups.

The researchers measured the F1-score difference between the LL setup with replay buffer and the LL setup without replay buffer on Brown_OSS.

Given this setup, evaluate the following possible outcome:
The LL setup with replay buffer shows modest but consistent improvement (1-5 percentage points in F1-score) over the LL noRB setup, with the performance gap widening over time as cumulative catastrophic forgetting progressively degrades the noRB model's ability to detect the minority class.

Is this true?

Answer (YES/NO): NO